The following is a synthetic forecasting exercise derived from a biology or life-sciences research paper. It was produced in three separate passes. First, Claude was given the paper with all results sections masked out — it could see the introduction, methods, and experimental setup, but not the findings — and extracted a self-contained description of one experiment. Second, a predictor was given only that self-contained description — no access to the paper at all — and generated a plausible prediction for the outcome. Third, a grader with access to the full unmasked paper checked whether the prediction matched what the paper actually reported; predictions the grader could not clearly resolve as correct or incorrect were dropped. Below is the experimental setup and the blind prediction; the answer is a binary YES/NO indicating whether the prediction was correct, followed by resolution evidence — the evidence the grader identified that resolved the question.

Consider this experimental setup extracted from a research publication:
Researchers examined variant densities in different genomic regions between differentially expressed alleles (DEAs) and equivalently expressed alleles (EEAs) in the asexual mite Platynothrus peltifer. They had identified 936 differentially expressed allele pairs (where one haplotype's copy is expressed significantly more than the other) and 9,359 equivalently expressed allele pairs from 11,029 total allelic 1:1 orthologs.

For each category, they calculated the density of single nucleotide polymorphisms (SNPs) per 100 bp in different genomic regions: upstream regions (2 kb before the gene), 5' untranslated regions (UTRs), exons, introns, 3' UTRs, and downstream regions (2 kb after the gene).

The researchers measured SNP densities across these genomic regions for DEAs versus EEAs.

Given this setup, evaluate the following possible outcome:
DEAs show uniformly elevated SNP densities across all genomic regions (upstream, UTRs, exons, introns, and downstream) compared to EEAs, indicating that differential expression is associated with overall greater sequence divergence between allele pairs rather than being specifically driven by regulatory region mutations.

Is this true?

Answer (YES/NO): NO